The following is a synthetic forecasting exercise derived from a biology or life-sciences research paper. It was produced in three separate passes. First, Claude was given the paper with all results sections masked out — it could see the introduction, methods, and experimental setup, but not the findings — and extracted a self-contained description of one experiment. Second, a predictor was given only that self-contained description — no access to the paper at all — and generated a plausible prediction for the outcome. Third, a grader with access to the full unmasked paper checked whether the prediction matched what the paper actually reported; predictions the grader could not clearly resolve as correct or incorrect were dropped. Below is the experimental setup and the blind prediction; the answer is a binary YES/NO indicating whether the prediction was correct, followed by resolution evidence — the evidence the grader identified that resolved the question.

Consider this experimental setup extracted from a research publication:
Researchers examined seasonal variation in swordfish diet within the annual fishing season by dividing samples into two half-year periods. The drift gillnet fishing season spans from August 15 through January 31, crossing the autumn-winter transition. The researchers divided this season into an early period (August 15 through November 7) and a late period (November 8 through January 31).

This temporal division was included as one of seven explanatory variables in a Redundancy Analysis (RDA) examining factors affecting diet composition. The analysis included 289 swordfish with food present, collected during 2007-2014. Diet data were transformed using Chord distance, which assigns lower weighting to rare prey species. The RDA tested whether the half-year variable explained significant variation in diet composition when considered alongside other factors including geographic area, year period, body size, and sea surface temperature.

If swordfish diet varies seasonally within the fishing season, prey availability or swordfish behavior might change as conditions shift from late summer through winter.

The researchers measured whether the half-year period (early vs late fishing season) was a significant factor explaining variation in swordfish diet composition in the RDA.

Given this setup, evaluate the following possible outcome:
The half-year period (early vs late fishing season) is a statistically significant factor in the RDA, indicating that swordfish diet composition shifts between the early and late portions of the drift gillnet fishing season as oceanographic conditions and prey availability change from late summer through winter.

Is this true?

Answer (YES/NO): YES